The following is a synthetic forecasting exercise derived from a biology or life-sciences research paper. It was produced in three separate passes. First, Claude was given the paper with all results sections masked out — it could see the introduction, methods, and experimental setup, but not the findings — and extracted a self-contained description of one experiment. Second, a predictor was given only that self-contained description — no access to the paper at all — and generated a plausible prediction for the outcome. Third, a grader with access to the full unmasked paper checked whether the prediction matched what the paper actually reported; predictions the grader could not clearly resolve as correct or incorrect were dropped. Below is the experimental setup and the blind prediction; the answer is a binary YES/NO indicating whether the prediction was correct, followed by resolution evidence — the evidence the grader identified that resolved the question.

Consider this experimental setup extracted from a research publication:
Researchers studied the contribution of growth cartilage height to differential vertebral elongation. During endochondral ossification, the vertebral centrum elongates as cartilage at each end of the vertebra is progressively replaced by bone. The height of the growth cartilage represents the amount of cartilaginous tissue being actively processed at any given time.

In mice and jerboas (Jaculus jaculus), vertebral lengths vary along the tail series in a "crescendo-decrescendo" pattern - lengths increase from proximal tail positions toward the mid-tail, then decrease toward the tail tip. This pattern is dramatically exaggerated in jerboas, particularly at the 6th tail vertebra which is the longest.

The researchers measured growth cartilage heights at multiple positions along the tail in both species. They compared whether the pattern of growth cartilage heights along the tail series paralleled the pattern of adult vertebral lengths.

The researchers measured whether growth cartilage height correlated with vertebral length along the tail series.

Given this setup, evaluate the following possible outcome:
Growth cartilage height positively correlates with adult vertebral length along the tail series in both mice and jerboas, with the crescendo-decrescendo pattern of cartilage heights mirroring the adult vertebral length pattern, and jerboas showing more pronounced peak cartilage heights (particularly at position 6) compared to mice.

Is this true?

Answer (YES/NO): NO